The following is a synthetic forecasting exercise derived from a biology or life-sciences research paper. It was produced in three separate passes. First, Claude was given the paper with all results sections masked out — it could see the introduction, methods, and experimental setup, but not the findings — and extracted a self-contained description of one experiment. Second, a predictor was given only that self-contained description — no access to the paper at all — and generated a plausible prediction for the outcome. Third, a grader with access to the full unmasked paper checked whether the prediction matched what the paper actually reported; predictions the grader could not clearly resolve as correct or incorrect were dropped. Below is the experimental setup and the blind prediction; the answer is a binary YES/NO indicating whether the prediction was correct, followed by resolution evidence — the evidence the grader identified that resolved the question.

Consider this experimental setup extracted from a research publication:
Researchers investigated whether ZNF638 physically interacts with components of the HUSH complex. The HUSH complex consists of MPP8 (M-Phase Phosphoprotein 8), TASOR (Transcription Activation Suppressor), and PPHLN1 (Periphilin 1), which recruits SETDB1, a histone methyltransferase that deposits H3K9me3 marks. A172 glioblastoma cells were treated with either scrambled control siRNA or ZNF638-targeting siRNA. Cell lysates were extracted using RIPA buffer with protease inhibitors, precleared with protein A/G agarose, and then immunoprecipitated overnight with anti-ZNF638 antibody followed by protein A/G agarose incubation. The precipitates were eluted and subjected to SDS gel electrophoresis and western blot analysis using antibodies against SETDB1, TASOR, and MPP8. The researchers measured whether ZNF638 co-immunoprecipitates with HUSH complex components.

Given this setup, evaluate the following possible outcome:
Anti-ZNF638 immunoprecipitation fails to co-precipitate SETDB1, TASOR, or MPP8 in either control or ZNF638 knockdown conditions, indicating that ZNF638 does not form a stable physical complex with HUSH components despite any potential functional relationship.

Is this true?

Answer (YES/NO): NO